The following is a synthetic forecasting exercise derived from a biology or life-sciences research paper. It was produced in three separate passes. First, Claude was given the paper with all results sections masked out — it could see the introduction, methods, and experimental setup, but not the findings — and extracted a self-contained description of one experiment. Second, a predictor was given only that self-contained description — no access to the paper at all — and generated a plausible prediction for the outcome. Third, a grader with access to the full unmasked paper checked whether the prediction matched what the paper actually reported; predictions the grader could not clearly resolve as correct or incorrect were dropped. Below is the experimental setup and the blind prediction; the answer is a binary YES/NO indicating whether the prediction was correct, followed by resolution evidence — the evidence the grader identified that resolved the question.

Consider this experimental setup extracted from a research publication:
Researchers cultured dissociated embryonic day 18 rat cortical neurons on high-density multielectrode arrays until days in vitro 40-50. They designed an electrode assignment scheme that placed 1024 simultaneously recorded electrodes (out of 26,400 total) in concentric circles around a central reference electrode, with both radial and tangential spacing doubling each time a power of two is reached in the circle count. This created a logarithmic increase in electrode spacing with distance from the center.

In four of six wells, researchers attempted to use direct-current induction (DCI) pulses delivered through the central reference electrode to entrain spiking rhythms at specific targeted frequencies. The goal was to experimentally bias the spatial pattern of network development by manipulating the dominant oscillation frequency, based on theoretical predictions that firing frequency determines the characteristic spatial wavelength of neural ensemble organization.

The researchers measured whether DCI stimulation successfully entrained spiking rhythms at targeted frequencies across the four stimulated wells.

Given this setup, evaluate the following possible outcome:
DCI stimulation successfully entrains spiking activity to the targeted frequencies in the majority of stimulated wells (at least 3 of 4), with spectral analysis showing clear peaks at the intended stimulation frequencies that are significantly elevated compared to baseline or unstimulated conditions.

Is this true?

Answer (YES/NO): NO